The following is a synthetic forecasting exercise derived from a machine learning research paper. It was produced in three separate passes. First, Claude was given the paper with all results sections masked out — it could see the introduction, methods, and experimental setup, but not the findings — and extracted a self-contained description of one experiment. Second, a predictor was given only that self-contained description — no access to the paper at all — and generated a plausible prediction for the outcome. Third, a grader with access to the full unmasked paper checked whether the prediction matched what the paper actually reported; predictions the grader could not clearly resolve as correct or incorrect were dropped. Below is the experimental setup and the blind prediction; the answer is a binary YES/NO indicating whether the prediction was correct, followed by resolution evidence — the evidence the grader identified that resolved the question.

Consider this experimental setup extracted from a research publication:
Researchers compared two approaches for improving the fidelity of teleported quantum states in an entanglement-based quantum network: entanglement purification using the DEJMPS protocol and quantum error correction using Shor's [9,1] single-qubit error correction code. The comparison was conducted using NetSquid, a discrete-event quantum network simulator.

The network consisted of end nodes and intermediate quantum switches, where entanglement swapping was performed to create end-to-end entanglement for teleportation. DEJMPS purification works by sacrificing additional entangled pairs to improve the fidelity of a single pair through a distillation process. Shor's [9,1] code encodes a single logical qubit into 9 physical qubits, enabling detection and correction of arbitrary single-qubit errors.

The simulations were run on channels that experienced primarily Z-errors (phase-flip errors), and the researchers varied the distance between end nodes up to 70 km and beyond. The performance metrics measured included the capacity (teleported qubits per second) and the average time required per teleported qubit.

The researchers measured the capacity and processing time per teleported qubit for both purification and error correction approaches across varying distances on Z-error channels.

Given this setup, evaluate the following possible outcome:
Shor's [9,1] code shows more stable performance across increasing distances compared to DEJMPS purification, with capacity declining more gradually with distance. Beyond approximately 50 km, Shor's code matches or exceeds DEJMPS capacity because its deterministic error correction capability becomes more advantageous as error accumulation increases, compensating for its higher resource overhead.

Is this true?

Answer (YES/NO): NO